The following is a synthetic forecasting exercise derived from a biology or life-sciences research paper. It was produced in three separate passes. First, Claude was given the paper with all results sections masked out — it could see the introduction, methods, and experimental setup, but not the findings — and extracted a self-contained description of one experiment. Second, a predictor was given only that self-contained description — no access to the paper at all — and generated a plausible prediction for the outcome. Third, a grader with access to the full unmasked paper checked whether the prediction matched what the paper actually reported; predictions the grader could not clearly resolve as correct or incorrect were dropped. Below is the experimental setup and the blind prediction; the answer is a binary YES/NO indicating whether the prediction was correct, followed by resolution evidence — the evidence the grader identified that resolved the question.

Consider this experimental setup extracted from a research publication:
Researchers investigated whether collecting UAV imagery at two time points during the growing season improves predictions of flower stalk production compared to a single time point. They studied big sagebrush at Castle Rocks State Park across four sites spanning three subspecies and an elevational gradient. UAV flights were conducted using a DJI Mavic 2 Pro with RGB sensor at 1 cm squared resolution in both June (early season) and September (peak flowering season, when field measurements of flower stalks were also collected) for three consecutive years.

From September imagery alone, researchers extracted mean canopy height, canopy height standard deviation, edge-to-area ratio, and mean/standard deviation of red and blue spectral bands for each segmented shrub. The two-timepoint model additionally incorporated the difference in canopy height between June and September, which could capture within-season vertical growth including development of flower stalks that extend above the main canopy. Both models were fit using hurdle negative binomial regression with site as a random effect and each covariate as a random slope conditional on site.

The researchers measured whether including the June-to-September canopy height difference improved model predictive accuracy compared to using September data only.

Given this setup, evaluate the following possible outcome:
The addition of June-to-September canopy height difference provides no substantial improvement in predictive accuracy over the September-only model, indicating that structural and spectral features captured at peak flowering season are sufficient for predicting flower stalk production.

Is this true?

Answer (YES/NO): YES